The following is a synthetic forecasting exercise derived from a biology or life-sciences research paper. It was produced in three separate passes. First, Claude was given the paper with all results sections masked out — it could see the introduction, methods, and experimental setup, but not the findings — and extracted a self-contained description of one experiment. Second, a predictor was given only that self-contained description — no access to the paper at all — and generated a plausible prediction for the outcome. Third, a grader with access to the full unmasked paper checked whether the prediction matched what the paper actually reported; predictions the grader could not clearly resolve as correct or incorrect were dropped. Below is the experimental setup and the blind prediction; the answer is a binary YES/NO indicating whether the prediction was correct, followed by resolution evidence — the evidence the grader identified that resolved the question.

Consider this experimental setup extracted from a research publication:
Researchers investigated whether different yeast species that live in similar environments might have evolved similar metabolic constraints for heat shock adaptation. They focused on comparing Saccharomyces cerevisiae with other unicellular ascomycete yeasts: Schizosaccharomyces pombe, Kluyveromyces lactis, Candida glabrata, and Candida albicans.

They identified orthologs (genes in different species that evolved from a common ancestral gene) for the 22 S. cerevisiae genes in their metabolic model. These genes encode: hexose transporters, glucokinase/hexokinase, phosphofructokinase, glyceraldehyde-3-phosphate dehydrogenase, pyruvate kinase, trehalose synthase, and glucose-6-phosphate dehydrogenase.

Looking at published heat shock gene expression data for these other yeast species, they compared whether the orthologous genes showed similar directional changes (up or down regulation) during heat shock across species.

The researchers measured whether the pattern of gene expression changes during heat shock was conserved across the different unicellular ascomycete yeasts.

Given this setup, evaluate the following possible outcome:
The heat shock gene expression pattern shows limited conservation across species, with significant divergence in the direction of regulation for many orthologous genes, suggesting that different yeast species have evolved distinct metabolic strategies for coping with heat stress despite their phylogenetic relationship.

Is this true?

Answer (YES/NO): NO